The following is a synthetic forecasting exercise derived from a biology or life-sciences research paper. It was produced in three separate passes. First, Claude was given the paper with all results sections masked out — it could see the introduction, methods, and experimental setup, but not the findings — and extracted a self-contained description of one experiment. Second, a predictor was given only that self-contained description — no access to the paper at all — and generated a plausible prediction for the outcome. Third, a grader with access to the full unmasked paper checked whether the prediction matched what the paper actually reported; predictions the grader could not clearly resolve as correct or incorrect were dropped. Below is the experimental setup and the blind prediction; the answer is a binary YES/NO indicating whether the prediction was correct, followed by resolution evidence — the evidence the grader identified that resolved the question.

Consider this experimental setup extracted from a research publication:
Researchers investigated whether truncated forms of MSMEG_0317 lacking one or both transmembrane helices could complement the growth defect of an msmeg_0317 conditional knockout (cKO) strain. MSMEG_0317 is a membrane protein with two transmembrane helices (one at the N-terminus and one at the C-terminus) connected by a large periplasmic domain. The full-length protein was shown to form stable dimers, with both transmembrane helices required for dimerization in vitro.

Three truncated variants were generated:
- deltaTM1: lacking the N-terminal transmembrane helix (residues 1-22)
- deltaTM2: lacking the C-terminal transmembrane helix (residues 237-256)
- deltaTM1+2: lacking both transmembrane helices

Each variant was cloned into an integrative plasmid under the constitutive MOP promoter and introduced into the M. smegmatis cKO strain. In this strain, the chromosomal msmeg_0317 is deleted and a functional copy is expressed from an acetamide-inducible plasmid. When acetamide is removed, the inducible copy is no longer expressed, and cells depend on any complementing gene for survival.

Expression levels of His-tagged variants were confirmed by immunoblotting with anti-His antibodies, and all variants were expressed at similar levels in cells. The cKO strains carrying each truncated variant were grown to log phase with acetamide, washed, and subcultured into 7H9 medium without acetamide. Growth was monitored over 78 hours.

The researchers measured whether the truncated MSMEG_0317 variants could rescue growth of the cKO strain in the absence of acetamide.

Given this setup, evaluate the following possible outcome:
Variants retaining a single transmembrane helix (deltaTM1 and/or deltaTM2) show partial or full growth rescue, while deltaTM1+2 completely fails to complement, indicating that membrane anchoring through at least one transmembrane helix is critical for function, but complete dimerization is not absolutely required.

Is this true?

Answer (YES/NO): NO